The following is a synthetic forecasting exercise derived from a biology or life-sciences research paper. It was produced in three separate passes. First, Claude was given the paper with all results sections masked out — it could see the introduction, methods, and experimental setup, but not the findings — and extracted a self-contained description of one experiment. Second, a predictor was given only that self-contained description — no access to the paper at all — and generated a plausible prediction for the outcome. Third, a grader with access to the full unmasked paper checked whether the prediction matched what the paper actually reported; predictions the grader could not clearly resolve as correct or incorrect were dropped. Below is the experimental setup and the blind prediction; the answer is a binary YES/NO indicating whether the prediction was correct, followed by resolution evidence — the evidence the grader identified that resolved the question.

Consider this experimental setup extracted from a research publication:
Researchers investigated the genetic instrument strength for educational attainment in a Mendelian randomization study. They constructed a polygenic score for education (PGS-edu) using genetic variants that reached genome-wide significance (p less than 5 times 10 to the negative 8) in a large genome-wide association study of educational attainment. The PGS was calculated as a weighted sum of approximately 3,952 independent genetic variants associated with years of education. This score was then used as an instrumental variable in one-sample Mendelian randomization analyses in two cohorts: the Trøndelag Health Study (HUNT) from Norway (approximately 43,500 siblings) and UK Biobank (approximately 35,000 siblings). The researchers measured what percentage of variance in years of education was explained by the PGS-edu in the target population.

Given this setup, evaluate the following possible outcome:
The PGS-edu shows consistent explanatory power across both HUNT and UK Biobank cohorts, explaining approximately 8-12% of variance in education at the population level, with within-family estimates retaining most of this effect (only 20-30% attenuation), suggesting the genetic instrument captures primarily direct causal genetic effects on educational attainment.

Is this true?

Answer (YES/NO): NO